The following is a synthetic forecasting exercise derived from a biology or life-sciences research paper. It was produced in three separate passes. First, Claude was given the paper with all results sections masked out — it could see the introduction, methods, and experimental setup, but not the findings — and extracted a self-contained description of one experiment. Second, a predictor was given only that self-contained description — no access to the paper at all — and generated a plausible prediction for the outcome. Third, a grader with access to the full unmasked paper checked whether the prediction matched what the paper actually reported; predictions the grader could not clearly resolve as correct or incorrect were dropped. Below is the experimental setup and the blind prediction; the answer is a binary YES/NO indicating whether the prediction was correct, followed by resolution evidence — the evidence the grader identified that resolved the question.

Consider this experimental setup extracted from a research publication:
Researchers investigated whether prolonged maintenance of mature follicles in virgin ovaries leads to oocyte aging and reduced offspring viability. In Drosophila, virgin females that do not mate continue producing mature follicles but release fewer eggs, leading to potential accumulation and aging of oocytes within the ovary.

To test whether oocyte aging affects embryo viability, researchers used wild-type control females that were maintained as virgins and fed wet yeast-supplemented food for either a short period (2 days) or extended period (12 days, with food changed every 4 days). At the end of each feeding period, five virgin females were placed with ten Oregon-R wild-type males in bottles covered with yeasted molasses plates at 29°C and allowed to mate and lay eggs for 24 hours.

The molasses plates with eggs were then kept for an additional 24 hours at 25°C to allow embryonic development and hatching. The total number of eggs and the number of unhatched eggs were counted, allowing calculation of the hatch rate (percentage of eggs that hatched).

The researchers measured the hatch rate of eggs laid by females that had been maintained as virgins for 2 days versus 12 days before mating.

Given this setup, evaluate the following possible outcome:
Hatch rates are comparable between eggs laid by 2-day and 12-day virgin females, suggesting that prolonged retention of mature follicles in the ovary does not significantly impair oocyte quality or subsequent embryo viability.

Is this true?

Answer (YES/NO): YES